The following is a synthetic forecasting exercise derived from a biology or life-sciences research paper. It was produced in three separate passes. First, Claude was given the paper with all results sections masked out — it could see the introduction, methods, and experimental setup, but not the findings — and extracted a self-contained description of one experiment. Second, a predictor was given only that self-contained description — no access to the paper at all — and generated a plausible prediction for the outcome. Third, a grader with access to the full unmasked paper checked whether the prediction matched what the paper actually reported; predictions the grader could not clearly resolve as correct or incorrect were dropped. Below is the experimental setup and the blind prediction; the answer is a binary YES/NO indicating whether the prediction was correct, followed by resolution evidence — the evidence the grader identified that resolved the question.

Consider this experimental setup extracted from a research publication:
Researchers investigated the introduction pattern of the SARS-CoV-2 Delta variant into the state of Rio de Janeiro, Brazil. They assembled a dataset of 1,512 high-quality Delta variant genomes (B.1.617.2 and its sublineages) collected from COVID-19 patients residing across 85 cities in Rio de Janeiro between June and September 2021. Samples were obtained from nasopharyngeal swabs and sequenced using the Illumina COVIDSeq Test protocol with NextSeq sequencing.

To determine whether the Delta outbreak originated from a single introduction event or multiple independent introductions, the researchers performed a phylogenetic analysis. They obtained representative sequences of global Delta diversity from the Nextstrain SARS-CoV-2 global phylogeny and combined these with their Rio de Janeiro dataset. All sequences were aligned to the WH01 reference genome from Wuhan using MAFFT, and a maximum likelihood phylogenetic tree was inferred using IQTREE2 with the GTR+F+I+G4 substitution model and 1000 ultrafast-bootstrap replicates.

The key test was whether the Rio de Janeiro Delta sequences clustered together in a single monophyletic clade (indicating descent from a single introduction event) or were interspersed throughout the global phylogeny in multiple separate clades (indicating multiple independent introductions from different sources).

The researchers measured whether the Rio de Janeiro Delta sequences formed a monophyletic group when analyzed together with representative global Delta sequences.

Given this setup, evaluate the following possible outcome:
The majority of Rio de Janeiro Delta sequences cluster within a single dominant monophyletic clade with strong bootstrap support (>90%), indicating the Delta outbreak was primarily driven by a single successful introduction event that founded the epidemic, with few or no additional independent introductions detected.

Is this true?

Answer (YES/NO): NO